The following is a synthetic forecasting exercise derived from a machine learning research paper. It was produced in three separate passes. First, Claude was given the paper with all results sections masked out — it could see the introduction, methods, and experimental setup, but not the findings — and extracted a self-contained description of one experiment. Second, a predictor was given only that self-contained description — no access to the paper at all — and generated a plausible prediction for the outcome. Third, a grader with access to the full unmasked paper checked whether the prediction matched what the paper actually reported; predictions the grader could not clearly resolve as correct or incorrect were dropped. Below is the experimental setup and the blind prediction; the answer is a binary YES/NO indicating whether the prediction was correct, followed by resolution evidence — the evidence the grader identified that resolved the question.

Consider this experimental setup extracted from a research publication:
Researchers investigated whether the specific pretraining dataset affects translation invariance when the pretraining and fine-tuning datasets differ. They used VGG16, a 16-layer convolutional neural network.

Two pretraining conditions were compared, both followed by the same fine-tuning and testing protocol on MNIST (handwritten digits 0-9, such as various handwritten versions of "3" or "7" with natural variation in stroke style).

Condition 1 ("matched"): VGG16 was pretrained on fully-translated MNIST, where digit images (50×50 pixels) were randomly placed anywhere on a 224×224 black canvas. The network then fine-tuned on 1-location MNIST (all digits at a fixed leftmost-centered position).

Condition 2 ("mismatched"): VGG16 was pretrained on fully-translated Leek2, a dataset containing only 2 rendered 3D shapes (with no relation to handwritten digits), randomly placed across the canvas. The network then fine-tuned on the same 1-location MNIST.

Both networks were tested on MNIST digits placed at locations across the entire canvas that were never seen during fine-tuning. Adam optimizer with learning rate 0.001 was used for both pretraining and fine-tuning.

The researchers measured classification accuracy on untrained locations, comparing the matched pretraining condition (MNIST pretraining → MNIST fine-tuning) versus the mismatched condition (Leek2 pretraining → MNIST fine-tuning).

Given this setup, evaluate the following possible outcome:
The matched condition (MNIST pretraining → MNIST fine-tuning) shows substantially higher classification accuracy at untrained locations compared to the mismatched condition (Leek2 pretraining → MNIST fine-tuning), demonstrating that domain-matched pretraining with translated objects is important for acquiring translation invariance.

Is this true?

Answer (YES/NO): YES